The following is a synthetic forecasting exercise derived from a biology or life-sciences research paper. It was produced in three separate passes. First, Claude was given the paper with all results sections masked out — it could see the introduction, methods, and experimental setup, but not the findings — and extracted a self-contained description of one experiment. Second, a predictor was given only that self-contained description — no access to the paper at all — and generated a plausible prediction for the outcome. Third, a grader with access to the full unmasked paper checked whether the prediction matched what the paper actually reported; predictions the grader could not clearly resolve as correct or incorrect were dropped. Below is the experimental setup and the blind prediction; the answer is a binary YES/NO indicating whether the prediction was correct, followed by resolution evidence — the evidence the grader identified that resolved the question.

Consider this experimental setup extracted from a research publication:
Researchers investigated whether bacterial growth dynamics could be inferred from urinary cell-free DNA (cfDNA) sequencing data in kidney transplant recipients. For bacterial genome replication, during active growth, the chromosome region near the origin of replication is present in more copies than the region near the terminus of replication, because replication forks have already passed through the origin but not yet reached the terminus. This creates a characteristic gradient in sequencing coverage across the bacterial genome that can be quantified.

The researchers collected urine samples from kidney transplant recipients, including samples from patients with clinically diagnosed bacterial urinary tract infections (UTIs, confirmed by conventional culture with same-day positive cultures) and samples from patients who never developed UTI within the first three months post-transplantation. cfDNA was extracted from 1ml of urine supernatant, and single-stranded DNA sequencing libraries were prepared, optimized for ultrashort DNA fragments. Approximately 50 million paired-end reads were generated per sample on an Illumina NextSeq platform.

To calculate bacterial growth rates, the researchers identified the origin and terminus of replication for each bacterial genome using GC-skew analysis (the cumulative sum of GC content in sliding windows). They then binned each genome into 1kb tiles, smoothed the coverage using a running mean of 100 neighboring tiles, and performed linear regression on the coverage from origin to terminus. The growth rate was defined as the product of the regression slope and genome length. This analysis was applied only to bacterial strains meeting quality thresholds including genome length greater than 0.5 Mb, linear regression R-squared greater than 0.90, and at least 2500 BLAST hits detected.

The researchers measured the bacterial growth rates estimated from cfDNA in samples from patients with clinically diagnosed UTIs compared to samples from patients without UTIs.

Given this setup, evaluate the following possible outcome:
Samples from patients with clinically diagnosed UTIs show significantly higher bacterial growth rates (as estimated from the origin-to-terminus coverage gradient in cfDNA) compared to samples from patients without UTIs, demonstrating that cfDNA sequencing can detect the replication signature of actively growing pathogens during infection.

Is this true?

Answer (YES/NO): YES